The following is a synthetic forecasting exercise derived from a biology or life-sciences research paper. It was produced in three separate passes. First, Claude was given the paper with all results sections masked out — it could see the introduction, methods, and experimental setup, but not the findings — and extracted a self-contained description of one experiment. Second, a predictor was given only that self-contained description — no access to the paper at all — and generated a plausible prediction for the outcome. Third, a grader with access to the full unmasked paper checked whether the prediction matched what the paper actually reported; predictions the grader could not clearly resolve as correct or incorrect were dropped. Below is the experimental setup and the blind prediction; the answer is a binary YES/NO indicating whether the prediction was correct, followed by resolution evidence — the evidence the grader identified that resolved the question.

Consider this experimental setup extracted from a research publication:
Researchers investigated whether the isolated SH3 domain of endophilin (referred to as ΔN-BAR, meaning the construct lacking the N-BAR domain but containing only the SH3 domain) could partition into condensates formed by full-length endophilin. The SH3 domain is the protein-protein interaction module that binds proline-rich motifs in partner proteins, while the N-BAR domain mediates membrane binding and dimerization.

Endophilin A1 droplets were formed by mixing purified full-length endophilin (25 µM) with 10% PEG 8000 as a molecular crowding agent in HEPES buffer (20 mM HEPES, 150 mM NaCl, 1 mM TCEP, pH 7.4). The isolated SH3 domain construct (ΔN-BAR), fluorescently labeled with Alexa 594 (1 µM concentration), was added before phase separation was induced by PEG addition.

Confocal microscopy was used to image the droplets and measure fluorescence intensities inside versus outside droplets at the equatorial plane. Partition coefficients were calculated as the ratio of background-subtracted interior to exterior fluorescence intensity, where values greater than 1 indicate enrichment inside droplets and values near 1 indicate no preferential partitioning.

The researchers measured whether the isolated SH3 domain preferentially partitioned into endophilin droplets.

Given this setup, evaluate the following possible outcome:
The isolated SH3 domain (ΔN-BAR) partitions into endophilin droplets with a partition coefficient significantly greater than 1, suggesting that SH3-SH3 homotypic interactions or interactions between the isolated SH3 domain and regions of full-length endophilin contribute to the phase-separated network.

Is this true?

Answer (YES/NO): NO